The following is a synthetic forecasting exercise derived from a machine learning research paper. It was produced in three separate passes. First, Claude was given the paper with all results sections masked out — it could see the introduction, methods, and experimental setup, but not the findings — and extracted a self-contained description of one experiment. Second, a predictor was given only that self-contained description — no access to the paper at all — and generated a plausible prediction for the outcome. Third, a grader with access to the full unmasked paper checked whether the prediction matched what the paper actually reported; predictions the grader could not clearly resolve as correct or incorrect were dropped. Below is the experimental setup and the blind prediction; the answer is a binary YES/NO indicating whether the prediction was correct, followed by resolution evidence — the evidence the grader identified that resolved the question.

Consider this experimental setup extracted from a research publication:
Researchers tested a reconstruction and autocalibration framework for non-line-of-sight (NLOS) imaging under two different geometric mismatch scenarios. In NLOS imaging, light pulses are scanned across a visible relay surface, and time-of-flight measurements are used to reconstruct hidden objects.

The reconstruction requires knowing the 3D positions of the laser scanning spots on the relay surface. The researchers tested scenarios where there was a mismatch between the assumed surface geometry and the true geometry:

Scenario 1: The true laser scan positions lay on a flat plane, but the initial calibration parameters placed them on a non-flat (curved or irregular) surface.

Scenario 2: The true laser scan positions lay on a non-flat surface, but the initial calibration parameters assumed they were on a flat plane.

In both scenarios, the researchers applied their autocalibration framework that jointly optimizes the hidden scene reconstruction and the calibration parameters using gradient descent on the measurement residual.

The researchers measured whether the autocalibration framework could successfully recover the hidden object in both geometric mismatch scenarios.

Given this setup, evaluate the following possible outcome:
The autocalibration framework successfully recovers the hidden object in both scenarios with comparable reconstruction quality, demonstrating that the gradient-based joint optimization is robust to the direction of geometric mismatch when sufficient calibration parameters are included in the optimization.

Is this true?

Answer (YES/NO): YES